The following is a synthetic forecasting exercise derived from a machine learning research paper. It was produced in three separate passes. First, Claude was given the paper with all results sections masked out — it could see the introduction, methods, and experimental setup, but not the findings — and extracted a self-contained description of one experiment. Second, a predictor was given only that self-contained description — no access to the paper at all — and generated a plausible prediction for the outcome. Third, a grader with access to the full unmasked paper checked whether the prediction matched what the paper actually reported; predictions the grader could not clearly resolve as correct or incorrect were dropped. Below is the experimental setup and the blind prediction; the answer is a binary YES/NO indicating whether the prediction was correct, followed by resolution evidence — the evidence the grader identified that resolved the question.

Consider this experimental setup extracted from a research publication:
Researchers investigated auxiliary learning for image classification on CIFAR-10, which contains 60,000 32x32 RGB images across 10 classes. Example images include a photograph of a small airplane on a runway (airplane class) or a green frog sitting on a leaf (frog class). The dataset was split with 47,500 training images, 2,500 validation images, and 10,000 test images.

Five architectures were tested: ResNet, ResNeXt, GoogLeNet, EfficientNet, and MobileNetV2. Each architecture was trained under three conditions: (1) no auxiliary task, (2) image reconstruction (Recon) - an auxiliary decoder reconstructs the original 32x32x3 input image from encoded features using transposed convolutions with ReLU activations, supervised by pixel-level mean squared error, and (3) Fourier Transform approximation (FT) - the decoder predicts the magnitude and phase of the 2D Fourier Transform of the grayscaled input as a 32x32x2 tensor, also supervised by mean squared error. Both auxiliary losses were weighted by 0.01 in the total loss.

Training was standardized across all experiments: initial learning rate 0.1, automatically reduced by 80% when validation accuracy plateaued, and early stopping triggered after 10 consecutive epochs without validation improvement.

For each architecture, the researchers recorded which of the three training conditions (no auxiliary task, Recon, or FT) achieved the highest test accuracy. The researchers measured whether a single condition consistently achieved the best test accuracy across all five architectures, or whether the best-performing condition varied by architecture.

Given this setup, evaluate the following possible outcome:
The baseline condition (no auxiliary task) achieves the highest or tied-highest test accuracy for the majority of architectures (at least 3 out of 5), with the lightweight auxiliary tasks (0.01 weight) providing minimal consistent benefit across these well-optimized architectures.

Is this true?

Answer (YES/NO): NO